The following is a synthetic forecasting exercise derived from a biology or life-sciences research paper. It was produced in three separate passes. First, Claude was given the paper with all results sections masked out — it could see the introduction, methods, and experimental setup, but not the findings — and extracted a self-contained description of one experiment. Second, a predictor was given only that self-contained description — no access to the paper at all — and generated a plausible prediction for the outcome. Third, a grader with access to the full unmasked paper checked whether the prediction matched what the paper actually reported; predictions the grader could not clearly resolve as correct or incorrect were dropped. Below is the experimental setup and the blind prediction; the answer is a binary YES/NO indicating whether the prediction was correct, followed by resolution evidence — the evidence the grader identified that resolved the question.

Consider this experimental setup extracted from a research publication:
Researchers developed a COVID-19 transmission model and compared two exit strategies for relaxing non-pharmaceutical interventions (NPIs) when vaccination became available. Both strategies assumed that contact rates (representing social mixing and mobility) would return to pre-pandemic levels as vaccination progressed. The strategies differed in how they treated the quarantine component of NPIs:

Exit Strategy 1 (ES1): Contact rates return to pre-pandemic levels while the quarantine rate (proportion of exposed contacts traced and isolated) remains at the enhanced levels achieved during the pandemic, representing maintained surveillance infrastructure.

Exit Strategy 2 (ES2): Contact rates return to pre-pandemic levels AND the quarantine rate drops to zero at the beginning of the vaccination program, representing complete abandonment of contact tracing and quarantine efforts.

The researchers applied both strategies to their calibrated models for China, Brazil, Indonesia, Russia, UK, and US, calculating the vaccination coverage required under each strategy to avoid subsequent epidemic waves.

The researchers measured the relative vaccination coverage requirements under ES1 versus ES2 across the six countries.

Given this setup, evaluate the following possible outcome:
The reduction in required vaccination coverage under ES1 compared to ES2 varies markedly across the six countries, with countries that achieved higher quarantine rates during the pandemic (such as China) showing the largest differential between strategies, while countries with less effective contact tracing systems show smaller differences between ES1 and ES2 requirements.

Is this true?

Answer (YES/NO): YES